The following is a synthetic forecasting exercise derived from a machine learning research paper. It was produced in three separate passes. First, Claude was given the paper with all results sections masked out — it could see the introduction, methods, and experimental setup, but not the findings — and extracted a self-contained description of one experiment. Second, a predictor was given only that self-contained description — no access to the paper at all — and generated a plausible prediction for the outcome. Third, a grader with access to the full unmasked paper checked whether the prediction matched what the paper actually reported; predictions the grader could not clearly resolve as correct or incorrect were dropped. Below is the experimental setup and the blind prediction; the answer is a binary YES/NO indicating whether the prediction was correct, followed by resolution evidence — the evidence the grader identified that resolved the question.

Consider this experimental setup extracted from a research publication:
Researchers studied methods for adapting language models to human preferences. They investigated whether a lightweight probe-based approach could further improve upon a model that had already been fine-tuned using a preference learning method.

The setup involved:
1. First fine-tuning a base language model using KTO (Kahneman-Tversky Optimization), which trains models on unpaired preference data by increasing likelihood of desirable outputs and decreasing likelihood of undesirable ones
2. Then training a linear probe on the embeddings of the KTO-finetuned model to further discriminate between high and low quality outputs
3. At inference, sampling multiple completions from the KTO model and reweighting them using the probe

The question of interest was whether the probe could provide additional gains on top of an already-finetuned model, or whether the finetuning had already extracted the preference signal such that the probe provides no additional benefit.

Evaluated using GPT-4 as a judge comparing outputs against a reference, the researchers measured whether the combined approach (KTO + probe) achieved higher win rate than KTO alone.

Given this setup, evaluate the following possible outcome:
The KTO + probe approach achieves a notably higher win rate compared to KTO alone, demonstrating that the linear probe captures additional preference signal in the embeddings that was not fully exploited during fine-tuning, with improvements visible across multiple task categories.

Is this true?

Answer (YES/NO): NO